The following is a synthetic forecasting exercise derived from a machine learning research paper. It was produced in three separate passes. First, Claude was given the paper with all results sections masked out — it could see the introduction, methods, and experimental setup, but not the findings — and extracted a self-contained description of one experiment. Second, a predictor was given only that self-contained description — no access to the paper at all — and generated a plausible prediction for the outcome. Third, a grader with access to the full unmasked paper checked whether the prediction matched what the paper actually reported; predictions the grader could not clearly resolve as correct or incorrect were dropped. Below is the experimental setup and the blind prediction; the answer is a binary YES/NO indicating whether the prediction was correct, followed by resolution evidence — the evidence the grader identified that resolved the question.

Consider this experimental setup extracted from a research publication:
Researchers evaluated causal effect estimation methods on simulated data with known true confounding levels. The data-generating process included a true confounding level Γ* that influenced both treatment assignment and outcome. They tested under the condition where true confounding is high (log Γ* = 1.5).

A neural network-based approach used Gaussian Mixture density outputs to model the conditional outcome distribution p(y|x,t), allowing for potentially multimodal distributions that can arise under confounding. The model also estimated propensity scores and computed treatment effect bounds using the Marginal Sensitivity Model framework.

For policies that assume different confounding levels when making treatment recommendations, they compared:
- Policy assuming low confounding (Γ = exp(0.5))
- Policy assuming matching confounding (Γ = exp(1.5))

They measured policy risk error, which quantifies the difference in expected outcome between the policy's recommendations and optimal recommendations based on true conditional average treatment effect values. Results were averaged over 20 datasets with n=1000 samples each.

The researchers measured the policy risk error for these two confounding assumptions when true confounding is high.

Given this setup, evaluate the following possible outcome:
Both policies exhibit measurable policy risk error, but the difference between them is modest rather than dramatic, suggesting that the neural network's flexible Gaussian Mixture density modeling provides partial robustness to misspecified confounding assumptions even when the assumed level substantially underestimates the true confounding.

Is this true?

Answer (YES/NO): NO